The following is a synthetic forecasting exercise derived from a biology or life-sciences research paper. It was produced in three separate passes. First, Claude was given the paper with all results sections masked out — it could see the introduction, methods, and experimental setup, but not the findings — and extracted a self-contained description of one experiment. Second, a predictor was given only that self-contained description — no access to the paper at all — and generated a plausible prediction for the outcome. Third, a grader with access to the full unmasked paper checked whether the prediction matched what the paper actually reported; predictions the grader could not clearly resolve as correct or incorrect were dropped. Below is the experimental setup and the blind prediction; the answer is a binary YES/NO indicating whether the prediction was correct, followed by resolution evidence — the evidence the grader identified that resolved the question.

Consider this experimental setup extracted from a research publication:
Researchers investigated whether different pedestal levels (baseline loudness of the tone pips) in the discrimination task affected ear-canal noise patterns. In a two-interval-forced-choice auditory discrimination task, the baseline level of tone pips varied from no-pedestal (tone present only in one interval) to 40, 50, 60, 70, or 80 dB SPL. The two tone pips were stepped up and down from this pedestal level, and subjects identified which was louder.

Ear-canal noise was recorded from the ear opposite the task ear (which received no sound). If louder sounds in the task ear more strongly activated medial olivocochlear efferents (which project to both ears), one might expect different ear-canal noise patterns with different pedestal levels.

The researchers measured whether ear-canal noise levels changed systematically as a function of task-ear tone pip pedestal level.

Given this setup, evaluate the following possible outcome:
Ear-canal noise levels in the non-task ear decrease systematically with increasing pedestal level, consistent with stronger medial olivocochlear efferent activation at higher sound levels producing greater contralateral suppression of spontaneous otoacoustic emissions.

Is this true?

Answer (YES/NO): NO